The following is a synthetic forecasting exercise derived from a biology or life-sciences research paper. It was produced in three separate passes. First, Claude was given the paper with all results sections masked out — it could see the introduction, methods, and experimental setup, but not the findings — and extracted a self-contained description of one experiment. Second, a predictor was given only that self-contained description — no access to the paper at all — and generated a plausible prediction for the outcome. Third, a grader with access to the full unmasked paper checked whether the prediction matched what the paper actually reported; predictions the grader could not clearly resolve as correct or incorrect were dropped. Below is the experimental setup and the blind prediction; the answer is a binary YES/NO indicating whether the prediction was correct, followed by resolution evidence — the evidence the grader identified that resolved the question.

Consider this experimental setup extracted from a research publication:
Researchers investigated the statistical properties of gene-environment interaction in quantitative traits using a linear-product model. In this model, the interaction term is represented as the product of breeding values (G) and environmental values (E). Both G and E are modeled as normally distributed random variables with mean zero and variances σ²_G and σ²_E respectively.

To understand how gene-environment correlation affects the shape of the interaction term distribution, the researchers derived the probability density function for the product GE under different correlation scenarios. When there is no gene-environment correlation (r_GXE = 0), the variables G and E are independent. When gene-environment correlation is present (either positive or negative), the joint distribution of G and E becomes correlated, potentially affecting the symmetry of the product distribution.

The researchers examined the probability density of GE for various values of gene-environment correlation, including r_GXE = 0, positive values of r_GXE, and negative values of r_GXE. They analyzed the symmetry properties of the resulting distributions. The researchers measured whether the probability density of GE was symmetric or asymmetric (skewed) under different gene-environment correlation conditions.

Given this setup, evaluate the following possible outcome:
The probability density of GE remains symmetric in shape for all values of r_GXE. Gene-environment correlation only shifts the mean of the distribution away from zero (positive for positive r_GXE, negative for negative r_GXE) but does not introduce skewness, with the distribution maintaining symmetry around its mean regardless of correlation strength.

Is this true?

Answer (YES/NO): NO